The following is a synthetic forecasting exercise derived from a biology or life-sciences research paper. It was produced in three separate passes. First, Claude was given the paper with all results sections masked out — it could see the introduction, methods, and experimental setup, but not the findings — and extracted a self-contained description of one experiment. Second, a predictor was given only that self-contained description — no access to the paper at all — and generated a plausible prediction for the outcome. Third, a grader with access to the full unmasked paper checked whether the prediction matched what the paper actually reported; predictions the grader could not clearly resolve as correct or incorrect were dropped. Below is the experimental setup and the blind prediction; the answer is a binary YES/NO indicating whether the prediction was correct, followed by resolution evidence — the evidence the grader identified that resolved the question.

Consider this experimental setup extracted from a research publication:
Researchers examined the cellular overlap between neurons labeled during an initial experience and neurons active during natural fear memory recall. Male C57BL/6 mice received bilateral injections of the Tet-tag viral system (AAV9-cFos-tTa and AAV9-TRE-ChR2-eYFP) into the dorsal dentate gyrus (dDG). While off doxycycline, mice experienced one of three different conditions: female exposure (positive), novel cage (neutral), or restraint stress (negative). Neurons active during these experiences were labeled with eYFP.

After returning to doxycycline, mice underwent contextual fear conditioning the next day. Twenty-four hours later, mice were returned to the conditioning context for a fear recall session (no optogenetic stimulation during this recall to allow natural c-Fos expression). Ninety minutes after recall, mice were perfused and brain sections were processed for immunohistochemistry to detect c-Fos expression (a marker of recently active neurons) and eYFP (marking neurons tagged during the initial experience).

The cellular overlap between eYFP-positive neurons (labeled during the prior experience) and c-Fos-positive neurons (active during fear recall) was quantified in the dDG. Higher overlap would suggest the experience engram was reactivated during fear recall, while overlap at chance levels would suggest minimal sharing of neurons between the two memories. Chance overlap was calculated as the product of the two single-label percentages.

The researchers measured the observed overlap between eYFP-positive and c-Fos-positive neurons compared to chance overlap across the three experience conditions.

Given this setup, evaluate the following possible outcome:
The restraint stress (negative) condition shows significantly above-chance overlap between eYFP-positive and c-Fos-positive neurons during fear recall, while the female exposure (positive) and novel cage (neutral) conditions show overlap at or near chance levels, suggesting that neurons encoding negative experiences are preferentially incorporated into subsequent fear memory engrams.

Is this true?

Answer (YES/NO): NO